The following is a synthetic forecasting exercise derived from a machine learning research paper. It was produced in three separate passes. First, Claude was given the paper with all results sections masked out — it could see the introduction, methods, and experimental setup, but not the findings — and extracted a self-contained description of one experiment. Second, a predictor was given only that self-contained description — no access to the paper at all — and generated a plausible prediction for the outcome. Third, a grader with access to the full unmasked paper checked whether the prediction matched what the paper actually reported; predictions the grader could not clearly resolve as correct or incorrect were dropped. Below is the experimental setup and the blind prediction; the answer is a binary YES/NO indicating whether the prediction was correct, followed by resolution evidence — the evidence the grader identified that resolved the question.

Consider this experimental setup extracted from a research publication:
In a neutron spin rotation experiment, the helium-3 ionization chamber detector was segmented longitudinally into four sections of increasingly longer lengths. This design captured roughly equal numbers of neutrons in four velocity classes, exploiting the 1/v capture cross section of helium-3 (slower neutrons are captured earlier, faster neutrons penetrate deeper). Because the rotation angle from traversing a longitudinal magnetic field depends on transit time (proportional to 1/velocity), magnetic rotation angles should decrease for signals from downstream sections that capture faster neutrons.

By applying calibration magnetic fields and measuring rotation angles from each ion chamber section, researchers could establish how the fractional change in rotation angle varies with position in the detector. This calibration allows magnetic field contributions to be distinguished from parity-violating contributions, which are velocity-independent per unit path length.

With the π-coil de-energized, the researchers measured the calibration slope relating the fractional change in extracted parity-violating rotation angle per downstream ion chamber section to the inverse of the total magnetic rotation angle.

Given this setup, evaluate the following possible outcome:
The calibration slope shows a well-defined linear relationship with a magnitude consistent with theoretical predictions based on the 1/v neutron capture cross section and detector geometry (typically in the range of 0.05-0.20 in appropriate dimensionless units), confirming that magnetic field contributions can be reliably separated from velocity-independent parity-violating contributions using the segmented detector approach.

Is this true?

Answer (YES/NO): YES